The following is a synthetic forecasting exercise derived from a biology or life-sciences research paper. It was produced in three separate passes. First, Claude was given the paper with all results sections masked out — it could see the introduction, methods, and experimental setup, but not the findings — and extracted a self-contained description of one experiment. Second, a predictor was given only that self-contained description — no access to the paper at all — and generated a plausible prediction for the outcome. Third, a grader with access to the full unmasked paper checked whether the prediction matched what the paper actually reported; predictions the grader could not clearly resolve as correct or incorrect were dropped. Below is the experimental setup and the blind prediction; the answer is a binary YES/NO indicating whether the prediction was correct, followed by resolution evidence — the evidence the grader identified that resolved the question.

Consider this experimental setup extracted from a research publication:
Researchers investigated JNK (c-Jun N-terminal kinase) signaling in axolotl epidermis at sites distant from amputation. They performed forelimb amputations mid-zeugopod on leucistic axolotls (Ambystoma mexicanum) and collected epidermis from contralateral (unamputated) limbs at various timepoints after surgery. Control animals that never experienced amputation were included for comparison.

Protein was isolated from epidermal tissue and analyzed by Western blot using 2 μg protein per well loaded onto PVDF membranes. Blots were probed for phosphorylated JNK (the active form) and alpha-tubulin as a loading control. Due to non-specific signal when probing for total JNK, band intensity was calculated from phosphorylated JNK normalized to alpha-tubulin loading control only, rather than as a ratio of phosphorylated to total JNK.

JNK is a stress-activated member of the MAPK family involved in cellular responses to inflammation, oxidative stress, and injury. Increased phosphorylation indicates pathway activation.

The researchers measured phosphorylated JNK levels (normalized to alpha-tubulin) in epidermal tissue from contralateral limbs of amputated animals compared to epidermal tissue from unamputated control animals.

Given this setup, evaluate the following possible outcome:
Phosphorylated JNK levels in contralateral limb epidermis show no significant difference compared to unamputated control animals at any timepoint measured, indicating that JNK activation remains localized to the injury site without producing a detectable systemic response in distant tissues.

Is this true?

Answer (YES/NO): NO